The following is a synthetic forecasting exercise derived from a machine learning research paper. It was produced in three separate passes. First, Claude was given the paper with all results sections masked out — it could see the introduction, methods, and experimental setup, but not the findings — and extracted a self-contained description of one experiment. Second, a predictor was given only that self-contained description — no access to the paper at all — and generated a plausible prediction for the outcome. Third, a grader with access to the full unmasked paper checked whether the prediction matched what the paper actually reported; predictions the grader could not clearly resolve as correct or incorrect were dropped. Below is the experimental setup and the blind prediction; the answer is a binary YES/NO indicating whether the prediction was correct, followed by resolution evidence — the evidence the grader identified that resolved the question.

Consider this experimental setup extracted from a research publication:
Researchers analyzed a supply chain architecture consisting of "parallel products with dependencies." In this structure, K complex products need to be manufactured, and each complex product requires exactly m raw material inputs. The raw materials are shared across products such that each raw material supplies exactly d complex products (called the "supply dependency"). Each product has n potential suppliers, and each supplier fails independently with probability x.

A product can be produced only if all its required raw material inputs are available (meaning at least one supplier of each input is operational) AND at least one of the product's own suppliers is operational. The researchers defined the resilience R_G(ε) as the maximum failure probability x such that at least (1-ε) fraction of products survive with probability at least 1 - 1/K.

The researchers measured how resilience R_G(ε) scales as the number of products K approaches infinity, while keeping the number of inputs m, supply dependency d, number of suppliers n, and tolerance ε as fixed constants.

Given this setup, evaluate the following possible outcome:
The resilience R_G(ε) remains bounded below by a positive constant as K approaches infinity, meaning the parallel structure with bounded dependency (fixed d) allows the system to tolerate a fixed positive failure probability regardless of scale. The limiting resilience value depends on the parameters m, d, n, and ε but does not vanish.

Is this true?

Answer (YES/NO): YES